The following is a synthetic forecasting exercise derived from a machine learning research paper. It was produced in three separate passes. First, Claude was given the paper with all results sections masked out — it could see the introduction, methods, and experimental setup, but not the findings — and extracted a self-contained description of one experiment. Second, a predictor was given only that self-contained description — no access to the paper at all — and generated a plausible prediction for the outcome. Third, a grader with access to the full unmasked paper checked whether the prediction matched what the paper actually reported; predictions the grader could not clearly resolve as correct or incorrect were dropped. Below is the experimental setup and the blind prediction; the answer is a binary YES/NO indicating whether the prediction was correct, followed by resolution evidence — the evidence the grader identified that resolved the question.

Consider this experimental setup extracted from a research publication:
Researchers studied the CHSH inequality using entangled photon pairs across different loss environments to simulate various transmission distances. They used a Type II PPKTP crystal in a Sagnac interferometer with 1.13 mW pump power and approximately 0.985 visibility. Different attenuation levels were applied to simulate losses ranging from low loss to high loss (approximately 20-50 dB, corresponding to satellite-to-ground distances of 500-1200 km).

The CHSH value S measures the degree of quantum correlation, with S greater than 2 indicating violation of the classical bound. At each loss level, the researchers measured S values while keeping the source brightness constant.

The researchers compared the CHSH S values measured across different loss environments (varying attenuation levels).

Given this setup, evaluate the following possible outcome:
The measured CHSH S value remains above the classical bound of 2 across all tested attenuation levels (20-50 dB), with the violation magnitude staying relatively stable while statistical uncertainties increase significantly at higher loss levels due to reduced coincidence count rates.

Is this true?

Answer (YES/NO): NO